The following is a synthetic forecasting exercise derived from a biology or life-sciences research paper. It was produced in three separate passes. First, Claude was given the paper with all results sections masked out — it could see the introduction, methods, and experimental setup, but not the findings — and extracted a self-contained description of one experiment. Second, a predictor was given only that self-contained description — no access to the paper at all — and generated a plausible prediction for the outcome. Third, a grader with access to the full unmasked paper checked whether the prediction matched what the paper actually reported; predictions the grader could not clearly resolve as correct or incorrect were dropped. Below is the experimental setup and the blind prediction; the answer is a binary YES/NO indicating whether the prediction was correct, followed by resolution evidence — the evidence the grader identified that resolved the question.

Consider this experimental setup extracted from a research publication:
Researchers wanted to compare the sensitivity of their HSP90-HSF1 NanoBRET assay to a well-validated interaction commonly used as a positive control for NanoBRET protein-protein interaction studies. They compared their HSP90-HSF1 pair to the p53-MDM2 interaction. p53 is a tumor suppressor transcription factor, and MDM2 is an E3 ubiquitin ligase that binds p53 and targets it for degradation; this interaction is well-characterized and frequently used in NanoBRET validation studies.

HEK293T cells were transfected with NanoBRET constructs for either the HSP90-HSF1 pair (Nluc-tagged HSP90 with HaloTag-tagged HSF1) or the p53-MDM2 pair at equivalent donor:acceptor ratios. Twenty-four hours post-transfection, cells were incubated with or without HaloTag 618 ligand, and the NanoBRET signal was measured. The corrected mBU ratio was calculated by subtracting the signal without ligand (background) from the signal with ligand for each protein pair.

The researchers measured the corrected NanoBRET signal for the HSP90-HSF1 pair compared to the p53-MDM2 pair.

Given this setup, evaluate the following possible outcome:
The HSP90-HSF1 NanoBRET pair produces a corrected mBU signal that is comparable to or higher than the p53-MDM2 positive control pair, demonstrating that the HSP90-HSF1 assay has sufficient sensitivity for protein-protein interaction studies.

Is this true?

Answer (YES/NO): NO